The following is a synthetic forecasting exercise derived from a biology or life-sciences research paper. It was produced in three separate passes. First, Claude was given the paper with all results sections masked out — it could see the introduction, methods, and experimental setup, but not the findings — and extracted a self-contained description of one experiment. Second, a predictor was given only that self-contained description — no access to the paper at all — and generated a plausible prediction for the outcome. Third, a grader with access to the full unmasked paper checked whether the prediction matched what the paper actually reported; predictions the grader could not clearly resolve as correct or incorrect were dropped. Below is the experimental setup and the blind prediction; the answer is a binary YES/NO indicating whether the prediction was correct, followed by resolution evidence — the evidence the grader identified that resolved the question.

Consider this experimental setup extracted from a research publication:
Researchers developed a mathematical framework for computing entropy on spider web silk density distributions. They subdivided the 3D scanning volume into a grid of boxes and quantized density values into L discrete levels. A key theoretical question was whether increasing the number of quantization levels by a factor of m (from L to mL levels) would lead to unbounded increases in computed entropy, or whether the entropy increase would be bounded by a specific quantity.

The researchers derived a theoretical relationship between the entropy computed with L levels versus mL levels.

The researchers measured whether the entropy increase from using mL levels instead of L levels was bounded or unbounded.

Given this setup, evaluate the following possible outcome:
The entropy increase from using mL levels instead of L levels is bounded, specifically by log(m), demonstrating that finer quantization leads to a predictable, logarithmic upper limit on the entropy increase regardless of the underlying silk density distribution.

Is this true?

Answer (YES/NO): YES